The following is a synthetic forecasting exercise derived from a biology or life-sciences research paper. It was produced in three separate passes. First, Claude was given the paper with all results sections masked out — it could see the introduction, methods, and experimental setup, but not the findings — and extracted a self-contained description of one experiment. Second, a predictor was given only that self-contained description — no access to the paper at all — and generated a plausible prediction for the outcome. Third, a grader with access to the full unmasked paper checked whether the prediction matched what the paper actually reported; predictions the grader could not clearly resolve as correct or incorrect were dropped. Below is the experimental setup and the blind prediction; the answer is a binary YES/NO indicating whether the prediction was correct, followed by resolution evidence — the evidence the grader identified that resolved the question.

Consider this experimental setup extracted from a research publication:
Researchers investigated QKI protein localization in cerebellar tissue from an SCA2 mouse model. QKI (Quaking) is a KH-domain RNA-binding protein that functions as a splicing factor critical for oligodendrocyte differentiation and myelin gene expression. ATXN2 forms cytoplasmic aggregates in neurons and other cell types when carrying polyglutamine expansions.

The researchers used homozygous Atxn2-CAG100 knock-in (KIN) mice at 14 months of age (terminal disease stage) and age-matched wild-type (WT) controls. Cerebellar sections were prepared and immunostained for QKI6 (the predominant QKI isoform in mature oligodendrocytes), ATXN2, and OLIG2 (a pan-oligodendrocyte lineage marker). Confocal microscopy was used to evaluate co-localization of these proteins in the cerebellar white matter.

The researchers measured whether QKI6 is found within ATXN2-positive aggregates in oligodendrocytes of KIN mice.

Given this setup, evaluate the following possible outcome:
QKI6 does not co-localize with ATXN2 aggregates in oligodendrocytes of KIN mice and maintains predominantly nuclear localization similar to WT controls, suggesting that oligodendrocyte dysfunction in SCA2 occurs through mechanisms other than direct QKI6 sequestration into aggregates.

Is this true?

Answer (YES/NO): NO